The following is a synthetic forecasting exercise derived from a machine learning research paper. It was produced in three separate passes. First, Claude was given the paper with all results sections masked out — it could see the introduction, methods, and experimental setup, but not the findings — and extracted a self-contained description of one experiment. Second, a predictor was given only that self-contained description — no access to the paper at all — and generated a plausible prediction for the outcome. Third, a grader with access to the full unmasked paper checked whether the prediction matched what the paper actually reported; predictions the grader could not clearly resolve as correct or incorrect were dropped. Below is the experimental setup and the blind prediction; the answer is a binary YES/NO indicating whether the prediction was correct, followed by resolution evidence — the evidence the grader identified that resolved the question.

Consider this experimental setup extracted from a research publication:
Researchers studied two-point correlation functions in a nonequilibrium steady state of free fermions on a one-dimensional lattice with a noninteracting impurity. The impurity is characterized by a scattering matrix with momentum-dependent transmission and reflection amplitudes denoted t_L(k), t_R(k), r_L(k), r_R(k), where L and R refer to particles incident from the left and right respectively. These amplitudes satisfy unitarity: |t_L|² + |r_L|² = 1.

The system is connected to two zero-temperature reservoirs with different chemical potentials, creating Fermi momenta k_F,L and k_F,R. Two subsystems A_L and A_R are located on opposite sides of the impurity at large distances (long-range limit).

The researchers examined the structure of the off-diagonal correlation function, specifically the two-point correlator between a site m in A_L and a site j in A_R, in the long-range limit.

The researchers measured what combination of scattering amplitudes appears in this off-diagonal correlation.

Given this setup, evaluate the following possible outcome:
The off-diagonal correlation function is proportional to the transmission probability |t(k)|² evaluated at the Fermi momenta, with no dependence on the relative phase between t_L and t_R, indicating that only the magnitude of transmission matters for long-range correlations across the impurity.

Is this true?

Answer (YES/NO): NO